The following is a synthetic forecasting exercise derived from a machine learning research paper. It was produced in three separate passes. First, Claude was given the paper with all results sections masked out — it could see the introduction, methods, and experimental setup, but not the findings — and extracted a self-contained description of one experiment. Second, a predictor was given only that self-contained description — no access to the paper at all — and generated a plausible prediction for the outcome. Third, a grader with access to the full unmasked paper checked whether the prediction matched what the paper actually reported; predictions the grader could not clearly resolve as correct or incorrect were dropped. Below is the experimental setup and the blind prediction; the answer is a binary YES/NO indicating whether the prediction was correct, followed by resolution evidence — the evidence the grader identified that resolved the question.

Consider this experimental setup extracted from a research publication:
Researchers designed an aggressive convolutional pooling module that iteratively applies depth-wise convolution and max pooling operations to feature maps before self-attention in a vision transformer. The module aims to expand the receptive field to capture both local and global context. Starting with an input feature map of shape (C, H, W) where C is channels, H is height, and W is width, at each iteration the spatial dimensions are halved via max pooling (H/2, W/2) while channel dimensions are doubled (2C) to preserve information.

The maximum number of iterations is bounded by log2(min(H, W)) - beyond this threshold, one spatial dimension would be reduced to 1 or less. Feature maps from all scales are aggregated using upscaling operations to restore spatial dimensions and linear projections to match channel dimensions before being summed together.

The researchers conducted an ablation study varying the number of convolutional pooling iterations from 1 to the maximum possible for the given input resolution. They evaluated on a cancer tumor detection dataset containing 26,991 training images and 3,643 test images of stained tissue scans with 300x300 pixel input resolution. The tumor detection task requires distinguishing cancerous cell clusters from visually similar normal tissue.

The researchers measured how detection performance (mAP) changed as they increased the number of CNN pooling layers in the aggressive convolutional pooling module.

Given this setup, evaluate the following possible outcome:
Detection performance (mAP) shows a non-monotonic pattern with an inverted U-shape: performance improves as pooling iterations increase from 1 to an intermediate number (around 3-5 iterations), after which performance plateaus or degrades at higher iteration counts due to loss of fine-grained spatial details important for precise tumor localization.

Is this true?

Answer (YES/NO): NO